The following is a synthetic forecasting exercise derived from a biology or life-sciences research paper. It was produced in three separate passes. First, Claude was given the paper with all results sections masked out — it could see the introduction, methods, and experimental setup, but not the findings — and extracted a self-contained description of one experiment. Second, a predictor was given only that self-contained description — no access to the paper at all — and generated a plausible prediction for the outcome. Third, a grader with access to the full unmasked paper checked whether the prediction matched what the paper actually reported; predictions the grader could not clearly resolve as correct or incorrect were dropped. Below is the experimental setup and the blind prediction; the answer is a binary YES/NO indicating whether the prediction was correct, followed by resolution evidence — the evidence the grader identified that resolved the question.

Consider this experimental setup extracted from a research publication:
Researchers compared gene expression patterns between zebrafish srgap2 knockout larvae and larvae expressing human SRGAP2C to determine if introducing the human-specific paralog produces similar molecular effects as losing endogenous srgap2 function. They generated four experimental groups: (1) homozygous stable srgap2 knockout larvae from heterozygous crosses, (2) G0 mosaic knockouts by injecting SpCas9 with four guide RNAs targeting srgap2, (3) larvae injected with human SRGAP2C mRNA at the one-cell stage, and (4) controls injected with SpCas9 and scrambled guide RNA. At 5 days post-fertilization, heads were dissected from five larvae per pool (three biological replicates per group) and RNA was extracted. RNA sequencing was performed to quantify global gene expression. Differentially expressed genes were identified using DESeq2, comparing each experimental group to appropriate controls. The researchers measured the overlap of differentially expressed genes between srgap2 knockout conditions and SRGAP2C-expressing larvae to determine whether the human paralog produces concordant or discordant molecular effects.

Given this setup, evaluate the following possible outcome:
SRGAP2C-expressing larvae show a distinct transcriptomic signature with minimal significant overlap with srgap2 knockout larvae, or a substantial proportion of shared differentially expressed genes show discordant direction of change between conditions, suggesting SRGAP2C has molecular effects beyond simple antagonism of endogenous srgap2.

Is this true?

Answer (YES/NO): NO